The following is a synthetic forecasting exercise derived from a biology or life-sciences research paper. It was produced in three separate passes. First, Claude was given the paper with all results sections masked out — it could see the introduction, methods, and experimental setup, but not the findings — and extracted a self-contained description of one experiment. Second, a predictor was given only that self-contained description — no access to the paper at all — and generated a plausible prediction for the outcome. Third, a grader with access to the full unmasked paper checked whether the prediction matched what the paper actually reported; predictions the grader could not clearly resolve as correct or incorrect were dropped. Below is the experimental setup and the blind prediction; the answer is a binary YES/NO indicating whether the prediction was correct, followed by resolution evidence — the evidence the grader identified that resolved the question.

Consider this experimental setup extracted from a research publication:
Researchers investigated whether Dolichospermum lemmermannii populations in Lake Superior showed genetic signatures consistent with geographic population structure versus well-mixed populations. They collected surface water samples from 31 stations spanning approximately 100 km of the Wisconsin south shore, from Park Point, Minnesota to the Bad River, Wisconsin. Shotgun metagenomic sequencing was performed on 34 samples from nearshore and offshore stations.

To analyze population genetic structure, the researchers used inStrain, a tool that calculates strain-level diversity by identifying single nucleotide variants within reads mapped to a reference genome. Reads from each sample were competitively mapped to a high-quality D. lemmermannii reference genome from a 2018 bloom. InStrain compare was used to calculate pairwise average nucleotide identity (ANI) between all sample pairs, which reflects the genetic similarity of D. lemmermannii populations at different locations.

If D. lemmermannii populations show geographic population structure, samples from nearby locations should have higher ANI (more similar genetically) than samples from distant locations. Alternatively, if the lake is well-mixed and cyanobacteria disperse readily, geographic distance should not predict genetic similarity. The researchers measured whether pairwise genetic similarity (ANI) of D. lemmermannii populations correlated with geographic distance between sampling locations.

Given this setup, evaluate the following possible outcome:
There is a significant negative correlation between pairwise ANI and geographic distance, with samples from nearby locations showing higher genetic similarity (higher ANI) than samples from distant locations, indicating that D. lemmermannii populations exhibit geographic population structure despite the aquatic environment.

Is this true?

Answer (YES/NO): NO